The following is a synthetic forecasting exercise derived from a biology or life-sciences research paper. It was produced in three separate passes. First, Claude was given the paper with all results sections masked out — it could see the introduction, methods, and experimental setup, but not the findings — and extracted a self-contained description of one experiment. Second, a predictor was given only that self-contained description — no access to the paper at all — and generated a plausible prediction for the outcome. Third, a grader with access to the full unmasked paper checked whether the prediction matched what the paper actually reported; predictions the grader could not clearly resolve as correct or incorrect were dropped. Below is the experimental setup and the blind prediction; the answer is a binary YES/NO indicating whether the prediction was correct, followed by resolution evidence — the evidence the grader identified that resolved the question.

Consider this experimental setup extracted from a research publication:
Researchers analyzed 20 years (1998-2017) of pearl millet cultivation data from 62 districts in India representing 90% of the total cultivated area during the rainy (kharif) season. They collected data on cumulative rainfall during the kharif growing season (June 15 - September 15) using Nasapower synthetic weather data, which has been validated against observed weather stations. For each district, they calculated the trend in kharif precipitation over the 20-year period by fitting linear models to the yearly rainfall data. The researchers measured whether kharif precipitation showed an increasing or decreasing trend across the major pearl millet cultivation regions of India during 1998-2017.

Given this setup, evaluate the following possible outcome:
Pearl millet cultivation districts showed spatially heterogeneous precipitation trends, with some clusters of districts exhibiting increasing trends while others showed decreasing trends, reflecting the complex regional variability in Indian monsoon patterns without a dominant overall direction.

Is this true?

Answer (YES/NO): NO